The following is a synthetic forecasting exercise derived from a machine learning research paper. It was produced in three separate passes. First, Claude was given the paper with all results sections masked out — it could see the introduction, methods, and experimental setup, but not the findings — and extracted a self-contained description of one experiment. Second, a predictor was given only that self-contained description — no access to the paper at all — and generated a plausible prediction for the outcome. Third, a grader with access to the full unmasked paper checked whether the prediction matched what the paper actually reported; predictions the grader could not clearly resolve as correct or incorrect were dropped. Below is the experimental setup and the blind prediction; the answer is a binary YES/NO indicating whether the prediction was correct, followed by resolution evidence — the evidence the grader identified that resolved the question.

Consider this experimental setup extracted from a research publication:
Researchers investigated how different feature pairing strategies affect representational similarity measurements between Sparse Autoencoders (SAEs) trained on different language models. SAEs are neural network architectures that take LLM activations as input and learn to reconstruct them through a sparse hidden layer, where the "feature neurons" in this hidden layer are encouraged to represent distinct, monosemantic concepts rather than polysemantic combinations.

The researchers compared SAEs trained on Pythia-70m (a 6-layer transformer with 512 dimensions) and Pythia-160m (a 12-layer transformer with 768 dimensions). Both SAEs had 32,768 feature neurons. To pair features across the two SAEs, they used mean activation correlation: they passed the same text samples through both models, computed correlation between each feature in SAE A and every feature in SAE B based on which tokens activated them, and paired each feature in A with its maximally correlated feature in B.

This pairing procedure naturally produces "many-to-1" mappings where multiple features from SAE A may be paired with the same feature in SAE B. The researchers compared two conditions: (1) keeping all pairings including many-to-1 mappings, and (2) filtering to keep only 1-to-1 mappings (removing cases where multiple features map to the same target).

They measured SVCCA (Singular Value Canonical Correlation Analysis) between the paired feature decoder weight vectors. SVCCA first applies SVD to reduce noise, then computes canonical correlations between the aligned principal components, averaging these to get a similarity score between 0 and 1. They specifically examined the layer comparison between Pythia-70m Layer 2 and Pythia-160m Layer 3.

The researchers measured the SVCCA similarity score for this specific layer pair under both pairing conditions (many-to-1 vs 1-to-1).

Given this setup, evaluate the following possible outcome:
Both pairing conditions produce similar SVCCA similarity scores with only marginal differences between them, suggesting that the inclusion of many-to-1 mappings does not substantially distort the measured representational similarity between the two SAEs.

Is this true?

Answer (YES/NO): NO